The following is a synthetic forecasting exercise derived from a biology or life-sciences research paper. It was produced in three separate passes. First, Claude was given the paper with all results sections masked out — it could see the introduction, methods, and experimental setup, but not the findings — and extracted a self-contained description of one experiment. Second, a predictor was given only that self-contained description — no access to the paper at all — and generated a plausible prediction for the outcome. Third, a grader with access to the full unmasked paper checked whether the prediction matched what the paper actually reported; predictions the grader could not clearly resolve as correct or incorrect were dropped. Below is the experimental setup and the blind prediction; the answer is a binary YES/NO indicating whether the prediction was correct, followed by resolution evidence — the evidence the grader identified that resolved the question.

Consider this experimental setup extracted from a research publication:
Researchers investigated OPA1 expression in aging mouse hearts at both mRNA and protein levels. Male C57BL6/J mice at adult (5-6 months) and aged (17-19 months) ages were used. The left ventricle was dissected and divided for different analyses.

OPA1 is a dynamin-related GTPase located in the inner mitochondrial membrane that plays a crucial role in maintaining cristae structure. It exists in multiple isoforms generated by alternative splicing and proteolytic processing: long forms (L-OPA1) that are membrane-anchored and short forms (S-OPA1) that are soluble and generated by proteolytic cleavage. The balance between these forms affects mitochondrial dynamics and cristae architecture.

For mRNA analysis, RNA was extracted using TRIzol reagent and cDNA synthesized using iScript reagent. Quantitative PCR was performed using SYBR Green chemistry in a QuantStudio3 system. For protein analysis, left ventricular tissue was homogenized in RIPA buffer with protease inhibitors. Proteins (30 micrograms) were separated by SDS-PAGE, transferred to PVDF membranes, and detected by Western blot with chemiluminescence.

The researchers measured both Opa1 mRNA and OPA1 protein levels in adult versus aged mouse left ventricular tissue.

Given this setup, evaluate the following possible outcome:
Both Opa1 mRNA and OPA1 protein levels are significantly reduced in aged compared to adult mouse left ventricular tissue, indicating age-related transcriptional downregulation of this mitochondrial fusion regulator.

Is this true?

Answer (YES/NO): YES